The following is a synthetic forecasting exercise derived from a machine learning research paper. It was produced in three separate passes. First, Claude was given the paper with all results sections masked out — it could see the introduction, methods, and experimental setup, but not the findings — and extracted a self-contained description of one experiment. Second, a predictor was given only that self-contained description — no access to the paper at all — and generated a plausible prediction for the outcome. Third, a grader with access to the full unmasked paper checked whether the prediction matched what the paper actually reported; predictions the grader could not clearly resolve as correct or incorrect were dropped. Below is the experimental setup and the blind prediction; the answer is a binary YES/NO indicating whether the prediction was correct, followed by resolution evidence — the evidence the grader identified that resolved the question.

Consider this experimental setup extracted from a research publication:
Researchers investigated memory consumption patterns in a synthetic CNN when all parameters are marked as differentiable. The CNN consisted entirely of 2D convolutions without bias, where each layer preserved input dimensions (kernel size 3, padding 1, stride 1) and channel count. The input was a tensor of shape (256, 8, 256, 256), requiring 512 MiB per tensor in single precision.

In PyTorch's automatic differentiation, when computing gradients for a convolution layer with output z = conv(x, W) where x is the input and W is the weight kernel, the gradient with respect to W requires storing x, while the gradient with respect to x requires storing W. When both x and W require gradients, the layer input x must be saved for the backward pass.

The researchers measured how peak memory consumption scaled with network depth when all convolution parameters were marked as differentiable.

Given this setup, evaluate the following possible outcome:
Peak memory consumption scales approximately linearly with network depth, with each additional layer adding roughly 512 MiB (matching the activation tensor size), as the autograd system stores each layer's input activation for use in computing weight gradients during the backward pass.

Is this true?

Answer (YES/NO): YES